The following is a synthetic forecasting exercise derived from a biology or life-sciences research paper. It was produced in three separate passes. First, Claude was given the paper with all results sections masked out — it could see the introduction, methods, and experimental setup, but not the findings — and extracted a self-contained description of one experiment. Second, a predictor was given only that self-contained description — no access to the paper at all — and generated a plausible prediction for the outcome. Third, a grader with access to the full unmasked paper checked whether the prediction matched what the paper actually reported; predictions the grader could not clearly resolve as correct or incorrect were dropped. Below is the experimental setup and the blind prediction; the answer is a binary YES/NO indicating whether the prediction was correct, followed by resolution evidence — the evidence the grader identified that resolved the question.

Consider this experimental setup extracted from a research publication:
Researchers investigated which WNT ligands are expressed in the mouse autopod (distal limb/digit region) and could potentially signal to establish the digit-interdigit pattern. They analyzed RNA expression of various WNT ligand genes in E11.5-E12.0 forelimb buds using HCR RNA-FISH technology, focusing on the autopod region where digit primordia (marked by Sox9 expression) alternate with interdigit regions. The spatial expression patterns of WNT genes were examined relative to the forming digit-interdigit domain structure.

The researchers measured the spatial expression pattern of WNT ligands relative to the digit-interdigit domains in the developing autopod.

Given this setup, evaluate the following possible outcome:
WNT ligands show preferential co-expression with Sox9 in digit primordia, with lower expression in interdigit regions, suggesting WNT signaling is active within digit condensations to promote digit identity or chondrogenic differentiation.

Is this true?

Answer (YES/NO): NO